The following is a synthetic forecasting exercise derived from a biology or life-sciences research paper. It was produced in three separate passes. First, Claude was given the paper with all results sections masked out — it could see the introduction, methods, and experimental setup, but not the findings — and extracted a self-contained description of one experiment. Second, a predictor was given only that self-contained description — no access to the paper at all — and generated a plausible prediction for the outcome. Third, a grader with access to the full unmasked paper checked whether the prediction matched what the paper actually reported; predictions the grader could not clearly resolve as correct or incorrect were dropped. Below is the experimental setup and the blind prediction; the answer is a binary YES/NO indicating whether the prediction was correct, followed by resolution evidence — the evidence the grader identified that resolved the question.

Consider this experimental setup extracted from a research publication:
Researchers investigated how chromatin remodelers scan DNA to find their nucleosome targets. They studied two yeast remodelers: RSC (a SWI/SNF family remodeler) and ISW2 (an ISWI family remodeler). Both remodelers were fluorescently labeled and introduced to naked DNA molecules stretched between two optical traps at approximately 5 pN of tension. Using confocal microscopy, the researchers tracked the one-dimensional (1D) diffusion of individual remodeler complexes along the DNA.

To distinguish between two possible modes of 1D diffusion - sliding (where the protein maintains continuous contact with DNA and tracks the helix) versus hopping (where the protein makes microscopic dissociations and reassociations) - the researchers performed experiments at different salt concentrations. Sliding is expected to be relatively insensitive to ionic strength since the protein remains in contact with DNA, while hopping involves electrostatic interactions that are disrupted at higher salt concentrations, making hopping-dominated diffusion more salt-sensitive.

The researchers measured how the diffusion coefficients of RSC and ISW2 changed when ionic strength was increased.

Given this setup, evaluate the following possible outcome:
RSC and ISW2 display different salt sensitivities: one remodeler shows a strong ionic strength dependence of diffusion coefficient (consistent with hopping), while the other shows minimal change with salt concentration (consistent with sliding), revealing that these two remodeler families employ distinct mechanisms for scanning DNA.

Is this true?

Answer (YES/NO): YES